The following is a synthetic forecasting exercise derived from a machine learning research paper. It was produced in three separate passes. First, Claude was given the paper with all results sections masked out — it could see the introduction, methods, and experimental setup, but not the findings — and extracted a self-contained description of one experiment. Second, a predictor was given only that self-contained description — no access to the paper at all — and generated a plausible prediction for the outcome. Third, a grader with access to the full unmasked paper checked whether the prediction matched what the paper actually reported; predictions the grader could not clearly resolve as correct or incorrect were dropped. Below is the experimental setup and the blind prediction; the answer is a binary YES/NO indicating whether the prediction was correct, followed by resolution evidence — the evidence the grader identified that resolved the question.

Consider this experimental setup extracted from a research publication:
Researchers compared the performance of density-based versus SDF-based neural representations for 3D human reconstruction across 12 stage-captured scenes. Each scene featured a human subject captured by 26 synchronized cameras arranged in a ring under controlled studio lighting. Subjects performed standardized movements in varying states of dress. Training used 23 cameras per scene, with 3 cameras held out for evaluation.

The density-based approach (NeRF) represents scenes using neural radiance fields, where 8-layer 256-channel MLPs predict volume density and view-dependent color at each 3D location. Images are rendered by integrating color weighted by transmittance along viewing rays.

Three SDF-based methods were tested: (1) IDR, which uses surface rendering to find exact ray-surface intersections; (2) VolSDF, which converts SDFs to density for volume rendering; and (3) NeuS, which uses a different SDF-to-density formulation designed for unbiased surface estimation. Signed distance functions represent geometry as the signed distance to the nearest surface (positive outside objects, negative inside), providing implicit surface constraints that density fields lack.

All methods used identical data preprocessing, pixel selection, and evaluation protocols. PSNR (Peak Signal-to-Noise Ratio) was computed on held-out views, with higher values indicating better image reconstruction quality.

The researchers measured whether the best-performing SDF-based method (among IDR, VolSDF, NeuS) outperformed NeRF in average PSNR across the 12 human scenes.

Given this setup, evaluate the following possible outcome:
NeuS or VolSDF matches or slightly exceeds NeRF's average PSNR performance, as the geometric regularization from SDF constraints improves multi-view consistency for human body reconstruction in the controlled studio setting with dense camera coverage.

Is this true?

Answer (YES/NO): YES